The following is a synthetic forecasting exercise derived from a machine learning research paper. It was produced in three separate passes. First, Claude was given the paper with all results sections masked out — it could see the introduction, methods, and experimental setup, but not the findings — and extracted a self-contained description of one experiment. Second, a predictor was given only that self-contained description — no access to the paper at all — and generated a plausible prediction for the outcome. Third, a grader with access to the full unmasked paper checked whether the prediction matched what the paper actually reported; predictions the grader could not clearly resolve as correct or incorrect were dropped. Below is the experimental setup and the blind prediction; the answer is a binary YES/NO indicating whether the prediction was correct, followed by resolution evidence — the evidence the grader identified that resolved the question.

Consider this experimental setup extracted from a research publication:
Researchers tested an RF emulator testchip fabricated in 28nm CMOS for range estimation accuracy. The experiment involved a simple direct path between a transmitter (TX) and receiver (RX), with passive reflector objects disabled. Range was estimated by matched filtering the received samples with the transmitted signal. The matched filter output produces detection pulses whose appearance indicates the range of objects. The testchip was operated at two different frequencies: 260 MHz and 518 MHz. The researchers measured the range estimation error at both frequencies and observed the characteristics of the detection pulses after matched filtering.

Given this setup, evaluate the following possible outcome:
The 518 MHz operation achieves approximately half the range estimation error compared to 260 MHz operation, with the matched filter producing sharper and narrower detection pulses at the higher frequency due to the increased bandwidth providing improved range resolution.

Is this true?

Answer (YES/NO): NO